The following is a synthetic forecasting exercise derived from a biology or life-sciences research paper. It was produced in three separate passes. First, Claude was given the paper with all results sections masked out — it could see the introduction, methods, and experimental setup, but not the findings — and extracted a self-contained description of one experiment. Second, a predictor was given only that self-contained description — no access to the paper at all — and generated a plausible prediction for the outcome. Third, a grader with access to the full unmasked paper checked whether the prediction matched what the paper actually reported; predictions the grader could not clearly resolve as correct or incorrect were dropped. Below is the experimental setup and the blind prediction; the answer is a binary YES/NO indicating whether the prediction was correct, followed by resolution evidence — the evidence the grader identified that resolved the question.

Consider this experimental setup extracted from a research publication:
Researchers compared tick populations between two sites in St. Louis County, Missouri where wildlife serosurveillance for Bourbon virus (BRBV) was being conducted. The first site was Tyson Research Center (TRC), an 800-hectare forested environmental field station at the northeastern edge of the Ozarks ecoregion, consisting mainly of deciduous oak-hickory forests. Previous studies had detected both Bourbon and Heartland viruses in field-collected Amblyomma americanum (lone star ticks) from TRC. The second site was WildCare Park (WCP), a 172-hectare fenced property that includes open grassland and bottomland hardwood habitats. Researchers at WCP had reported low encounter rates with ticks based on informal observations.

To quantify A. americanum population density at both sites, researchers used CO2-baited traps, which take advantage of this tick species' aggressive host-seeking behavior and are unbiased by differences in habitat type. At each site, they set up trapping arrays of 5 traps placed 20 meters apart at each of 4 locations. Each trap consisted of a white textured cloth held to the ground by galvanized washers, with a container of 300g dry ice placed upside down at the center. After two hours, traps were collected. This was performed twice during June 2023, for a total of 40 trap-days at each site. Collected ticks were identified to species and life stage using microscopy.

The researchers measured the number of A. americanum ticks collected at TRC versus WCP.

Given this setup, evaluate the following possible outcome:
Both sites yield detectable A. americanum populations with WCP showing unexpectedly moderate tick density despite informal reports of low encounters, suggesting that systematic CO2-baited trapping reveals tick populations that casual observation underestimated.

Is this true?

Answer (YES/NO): NO